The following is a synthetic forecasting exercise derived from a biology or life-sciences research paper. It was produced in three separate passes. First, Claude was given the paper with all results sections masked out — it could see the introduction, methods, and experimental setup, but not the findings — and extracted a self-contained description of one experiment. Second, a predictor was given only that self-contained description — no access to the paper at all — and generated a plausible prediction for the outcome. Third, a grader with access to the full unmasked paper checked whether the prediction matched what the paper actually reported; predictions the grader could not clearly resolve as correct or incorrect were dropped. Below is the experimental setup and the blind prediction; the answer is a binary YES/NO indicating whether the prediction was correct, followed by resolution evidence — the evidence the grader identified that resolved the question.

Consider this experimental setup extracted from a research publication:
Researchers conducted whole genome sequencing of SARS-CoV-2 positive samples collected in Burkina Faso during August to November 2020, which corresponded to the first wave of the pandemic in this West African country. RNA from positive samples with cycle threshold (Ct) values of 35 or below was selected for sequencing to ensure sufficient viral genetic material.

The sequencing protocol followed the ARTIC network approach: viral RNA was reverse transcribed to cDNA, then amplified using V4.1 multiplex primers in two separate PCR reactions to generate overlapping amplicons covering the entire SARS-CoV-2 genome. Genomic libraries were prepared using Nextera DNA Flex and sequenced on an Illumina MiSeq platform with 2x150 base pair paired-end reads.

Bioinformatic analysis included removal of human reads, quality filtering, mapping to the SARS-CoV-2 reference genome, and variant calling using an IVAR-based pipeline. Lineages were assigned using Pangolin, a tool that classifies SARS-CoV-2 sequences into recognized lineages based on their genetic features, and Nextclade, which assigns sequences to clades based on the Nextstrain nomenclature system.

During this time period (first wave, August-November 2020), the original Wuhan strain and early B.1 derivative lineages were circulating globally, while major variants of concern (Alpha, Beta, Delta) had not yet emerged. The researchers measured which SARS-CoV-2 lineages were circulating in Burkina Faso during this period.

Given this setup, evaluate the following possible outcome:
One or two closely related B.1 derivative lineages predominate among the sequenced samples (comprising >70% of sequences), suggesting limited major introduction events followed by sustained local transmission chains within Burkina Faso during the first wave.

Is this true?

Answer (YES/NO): NO